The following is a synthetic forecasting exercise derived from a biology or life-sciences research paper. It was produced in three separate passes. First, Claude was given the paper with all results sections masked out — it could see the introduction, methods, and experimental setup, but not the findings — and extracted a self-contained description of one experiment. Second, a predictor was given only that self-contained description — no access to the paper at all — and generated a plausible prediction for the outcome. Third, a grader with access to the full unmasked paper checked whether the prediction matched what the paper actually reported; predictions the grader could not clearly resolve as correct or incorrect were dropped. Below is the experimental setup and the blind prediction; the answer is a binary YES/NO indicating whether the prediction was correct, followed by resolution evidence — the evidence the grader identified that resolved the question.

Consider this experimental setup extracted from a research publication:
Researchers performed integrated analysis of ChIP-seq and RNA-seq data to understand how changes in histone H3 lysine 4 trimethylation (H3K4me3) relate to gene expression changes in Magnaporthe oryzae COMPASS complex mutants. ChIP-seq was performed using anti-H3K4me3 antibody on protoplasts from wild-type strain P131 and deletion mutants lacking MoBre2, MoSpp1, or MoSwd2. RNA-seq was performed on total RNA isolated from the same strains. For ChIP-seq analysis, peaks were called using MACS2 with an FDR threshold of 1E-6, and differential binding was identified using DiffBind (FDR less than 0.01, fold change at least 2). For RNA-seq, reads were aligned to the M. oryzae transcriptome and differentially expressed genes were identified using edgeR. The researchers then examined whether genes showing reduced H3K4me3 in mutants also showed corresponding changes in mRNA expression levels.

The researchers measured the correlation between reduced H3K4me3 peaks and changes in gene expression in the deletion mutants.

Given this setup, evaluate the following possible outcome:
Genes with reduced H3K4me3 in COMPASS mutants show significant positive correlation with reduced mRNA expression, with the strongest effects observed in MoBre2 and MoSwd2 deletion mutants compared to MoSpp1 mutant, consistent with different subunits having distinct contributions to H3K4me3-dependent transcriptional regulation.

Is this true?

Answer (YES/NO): NO